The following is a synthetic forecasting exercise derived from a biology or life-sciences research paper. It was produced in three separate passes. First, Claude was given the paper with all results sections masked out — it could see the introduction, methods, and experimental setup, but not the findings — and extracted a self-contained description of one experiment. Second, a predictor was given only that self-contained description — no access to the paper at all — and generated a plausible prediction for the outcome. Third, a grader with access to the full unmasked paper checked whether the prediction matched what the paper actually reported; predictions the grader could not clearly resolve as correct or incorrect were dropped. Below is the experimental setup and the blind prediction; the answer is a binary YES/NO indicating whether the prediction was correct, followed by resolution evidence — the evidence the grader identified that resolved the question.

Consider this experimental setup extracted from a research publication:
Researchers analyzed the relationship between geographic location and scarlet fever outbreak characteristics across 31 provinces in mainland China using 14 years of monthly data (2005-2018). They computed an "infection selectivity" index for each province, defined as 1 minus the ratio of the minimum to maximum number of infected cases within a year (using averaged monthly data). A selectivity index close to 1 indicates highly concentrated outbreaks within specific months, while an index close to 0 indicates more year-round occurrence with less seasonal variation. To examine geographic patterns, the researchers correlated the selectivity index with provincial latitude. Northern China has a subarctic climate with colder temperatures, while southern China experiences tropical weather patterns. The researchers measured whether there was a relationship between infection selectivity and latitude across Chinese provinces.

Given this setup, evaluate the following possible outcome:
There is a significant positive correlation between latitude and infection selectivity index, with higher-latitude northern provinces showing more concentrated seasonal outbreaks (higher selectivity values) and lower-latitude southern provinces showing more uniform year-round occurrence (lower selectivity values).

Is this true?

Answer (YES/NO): YES